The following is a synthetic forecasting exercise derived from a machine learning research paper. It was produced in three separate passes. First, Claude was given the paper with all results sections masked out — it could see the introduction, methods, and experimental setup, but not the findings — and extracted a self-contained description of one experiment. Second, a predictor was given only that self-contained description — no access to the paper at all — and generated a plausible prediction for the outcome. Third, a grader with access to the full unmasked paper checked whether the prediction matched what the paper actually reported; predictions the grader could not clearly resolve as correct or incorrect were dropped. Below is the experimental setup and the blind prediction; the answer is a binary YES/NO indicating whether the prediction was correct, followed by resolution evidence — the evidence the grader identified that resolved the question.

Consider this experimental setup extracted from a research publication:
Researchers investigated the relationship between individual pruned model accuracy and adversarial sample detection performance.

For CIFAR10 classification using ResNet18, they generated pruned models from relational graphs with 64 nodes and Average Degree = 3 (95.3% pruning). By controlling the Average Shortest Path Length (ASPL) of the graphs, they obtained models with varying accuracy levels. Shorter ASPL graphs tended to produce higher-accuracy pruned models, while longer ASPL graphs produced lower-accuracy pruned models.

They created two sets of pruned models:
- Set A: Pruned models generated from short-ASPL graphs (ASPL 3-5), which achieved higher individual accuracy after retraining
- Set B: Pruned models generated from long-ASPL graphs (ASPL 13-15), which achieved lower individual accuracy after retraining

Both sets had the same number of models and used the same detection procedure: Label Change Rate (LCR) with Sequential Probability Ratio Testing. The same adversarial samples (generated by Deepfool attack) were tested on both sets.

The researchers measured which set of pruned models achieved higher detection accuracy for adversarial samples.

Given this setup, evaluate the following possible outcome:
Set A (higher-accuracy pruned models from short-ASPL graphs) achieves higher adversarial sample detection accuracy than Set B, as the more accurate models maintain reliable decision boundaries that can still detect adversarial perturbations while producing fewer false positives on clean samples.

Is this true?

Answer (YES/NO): YES